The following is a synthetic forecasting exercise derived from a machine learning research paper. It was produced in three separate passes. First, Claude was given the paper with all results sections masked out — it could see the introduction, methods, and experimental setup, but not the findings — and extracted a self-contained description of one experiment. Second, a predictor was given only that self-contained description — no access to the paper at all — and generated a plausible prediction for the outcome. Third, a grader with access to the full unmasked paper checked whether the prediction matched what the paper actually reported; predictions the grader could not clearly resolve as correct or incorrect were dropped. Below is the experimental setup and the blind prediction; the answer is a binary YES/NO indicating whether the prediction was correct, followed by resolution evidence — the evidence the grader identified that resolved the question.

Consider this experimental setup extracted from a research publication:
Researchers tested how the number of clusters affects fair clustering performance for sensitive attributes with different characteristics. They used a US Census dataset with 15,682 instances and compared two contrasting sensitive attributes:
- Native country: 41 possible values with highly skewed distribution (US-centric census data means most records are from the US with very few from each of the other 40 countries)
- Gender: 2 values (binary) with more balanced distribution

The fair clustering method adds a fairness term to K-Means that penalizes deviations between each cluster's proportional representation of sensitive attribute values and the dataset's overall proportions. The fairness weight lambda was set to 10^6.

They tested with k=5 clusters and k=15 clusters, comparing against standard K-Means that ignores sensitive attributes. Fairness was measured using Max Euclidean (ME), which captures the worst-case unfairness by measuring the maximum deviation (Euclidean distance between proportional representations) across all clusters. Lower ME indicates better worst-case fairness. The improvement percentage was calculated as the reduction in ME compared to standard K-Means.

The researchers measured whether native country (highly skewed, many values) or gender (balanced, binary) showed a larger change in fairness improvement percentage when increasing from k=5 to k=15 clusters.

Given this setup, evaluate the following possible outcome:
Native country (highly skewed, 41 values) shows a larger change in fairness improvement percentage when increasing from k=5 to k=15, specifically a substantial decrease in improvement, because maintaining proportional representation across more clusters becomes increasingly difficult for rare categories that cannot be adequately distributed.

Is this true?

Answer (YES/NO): NO